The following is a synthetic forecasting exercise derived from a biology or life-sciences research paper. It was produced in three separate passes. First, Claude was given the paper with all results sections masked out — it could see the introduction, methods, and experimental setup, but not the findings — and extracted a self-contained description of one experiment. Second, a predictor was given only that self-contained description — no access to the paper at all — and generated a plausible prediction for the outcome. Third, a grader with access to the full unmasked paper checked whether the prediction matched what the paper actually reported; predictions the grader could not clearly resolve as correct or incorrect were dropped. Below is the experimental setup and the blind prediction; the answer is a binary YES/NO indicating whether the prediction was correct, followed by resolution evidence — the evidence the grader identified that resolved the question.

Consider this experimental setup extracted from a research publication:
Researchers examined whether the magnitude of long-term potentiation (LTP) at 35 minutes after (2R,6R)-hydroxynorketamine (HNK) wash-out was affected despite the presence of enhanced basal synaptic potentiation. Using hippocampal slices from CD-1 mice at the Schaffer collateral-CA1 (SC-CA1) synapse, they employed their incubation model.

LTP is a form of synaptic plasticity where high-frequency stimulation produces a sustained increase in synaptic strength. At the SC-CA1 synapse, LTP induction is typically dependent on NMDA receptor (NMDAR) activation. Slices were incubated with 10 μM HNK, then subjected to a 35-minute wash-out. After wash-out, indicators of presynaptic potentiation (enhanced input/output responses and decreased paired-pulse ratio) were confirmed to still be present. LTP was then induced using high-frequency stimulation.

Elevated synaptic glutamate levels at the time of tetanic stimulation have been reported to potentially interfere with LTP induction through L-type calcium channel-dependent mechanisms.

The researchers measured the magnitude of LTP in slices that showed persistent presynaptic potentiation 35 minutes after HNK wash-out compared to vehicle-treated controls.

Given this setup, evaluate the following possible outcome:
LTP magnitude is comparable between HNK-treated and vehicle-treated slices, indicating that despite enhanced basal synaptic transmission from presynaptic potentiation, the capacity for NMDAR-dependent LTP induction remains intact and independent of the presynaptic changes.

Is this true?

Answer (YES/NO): NO